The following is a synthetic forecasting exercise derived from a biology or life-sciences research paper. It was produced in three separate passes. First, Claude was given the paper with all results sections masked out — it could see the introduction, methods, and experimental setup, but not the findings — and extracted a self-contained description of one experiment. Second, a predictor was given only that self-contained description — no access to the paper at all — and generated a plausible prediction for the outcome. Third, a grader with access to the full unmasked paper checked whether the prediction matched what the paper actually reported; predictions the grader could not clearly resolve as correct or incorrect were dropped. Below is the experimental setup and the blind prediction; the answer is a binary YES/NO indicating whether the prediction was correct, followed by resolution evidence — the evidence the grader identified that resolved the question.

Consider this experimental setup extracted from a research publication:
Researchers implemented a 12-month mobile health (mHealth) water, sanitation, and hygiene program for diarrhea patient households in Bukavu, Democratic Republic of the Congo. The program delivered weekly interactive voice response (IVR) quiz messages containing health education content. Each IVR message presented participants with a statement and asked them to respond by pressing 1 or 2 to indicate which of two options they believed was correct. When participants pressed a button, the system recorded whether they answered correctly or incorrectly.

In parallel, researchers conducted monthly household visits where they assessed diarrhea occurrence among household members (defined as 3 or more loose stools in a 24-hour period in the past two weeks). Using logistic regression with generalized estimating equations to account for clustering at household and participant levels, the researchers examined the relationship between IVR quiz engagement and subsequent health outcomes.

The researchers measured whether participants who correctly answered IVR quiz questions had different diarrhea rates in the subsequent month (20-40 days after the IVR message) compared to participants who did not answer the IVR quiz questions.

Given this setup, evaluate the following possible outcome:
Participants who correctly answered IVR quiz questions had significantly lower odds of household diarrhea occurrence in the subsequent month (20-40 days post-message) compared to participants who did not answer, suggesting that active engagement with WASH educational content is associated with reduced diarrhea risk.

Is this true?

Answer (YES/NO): NO